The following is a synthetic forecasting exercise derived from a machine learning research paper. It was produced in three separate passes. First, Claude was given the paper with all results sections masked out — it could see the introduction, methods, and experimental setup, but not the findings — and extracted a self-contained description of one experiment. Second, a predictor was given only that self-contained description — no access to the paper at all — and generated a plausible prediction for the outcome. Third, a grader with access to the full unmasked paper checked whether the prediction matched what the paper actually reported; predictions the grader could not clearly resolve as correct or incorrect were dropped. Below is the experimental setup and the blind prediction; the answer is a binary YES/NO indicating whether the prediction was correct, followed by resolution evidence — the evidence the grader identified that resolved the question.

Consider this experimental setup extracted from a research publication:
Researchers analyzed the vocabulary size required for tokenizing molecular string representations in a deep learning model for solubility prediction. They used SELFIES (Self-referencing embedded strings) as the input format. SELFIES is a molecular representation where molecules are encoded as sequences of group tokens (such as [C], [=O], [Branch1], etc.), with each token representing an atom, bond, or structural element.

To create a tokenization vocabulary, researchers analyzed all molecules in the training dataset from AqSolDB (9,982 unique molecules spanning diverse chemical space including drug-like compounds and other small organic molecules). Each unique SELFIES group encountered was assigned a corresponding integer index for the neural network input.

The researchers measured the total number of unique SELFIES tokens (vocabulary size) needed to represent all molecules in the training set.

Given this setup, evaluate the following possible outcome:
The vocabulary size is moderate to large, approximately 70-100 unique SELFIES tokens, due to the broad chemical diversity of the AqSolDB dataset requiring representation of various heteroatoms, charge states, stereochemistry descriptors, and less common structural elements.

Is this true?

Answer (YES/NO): NO